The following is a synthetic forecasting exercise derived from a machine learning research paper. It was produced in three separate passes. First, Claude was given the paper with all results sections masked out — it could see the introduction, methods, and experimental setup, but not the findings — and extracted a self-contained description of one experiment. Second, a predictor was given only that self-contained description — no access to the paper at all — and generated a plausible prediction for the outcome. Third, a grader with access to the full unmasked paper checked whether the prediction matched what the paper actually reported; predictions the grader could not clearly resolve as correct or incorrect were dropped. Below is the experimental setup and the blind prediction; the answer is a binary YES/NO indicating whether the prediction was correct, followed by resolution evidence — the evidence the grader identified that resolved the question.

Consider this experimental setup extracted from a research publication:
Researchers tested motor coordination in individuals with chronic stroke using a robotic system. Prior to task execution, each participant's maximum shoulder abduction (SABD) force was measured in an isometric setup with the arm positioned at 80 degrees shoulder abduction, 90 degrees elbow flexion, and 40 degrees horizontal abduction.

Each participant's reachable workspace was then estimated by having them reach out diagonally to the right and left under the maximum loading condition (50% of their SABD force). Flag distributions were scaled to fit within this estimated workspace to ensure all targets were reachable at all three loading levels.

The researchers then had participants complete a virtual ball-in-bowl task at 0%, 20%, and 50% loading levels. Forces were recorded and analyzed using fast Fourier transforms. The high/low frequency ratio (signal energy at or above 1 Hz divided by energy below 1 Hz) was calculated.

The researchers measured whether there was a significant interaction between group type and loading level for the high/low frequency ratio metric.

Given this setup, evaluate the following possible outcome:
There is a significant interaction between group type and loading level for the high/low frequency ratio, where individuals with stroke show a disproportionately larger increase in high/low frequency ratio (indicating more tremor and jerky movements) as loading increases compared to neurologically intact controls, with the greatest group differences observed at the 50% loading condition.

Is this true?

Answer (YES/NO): NO